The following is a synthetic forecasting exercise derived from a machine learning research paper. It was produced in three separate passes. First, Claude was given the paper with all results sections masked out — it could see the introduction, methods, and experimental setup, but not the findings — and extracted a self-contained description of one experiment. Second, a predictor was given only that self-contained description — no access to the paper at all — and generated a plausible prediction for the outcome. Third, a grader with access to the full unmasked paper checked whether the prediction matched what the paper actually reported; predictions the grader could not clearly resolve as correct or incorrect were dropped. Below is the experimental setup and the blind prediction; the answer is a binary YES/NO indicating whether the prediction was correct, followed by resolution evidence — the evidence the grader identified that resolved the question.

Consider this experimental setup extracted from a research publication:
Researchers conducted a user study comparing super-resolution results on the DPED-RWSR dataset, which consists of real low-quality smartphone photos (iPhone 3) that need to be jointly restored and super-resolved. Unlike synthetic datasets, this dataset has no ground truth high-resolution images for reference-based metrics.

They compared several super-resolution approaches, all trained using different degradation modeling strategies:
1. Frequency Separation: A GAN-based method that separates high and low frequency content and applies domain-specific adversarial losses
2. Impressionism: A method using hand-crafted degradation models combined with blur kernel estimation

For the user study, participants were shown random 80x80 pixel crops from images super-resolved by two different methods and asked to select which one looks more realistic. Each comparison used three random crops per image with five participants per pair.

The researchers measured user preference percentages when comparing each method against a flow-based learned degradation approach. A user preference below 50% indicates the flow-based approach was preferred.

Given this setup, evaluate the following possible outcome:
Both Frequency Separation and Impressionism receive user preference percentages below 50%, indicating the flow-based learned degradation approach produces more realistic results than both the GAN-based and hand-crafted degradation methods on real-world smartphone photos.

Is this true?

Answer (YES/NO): NO